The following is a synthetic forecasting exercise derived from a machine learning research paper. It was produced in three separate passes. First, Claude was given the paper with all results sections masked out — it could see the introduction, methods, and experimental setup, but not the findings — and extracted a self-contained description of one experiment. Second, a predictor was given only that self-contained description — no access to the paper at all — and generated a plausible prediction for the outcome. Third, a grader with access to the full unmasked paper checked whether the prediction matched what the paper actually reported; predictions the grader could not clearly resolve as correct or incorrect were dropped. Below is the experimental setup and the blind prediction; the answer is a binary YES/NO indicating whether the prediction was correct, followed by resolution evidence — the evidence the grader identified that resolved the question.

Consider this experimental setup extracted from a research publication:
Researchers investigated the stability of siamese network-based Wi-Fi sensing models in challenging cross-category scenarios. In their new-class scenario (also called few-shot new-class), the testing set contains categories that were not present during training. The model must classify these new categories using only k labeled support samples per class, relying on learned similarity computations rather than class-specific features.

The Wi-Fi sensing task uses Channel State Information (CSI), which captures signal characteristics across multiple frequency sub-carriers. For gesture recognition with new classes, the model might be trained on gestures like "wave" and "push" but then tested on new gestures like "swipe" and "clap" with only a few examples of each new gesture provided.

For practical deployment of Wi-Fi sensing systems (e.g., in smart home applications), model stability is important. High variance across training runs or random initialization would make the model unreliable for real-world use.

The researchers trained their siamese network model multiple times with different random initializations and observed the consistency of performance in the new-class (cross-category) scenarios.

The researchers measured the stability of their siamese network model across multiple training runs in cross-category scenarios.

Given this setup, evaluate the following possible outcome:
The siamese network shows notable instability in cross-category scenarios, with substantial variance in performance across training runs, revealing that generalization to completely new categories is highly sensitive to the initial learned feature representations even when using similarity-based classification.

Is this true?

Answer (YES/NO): YES